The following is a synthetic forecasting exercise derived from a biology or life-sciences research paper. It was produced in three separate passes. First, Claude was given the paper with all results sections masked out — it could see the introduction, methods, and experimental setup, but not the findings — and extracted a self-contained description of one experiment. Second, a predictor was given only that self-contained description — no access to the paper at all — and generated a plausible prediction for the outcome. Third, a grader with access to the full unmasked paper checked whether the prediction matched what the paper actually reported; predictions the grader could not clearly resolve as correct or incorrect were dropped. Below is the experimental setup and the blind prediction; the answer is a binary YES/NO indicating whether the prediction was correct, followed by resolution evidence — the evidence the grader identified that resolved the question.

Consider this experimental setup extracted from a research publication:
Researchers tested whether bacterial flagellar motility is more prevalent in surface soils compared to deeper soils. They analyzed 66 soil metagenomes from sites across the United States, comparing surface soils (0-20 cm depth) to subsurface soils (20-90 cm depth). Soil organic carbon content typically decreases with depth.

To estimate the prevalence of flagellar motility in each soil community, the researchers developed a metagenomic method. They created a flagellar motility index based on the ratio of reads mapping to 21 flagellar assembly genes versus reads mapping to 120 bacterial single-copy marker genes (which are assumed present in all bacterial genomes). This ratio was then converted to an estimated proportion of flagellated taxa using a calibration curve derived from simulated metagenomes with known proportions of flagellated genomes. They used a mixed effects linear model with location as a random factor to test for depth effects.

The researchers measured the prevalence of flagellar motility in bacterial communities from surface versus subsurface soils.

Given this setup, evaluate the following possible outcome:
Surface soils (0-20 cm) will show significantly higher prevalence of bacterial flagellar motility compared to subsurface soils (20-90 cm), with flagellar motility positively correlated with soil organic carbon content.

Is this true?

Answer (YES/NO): NO